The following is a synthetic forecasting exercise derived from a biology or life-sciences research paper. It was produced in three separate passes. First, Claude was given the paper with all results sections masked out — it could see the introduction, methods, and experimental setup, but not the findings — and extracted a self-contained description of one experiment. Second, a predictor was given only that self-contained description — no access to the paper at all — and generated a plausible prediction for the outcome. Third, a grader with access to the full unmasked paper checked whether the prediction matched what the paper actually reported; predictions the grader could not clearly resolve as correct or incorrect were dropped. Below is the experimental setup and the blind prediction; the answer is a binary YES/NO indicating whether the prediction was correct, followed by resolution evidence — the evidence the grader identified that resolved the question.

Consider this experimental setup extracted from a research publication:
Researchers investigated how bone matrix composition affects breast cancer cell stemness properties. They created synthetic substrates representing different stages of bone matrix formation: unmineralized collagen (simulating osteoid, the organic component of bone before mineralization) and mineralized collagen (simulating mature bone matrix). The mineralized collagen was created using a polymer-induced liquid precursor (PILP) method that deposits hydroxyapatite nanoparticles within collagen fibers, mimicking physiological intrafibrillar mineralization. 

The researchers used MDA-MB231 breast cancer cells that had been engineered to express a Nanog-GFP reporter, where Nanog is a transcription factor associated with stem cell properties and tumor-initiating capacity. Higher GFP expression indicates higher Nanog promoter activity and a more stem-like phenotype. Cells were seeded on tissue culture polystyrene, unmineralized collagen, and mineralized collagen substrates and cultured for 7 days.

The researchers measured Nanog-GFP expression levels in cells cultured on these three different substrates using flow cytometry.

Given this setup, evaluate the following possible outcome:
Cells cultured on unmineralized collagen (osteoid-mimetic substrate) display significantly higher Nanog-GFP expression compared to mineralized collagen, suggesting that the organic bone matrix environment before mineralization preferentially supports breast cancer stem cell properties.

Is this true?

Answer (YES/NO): NO